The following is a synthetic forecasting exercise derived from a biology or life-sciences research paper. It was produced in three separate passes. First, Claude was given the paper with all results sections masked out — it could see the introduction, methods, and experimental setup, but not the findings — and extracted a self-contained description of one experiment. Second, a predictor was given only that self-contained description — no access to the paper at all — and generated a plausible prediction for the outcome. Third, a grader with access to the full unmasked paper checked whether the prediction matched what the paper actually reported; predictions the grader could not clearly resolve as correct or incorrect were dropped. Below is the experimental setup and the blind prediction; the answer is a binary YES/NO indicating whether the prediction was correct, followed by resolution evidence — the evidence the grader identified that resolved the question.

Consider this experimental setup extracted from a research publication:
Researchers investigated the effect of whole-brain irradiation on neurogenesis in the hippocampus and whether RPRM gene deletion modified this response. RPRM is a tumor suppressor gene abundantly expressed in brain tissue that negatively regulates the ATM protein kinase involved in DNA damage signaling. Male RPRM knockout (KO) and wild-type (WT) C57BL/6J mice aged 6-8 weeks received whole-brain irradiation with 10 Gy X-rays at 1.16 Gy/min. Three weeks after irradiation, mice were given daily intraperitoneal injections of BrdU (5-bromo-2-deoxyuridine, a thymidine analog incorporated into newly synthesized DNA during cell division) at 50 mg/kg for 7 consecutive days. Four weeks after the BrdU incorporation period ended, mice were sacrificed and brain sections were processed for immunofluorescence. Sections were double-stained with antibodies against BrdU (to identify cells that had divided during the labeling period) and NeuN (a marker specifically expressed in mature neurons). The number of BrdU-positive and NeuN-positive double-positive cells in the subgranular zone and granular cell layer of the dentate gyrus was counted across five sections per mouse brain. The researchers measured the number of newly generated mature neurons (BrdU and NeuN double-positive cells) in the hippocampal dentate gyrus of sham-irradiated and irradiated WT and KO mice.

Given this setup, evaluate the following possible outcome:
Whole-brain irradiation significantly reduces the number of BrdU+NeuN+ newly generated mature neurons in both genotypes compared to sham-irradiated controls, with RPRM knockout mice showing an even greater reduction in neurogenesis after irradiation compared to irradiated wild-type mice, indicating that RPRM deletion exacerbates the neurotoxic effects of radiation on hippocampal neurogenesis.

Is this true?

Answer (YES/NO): NO